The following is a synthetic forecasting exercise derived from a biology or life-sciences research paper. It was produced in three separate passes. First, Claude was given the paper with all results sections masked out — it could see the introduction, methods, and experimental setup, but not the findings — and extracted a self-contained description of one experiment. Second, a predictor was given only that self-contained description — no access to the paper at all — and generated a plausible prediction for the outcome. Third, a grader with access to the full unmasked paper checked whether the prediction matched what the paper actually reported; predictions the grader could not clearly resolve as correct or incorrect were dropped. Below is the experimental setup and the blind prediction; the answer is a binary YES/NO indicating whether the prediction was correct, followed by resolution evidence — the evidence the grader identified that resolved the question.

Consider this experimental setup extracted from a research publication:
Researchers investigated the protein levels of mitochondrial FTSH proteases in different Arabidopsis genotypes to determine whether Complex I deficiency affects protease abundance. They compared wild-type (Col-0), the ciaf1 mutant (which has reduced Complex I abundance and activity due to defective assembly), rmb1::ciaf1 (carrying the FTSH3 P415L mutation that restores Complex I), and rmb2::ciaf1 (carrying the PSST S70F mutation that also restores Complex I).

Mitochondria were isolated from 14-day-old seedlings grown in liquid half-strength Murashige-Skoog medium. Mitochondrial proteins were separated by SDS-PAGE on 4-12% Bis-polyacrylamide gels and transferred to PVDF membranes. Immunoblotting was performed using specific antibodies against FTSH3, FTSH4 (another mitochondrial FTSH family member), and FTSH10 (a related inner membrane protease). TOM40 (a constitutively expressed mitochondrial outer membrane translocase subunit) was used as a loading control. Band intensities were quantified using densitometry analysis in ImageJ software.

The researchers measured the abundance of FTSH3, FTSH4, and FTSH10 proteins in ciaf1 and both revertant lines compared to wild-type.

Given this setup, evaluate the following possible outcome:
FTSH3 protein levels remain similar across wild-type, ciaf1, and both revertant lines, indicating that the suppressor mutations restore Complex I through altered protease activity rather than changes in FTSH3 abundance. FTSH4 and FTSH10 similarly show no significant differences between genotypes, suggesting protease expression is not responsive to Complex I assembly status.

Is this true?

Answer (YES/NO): YES